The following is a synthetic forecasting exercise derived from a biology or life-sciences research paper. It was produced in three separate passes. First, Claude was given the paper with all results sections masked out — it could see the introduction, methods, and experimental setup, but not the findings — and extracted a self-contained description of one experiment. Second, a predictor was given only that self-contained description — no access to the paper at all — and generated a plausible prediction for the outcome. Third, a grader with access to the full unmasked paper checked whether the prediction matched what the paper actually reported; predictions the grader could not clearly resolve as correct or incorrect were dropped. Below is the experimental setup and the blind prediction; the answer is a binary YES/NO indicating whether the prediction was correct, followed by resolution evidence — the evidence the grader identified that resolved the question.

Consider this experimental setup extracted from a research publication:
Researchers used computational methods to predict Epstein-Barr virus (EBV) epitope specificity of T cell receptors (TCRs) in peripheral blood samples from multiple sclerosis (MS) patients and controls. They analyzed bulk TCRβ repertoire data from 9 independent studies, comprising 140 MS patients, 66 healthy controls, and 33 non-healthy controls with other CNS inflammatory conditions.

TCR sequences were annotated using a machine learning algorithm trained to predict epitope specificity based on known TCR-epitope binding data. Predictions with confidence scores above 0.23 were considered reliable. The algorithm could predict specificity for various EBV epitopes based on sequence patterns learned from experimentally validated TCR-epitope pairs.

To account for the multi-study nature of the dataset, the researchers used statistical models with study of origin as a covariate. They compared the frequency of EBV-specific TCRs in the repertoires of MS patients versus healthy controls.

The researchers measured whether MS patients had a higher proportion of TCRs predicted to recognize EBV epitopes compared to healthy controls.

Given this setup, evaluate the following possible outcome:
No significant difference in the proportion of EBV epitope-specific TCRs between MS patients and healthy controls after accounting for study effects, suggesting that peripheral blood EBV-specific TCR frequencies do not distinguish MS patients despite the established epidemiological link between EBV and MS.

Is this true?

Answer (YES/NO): NO